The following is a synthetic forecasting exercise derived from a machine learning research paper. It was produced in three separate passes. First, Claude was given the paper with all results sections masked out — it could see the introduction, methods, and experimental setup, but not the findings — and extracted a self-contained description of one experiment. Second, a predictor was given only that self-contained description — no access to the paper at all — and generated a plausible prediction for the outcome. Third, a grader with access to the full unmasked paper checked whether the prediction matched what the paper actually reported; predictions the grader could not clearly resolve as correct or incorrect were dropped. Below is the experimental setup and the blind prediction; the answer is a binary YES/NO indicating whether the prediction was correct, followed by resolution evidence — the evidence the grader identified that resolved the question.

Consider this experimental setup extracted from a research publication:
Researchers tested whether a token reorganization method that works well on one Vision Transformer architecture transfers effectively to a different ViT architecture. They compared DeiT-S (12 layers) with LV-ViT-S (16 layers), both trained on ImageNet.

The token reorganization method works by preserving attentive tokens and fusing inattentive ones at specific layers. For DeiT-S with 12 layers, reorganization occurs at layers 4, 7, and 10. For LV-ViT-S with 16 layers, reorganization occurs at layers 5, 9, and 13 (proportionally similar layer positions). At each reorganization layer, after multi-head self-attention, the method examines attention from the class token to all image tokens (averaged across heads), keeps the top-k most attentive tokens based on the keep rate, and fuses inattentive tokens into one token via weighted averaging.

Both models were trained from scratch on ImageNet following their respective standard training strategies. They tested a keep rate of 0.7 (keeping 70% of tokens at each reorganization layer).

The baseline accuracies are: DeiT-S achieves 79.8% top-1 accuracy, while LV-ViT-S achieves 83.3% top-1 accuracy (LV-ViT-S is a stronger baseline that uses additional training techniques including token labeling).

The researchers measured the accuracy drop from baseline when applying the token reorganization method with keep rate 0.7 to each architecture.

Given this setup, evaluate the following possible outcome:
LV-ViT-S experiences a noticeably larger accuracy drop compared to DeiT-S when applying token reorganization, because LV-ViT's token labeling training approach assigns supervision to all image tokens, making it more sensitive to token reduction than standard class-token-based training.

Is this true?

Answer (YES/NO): NO